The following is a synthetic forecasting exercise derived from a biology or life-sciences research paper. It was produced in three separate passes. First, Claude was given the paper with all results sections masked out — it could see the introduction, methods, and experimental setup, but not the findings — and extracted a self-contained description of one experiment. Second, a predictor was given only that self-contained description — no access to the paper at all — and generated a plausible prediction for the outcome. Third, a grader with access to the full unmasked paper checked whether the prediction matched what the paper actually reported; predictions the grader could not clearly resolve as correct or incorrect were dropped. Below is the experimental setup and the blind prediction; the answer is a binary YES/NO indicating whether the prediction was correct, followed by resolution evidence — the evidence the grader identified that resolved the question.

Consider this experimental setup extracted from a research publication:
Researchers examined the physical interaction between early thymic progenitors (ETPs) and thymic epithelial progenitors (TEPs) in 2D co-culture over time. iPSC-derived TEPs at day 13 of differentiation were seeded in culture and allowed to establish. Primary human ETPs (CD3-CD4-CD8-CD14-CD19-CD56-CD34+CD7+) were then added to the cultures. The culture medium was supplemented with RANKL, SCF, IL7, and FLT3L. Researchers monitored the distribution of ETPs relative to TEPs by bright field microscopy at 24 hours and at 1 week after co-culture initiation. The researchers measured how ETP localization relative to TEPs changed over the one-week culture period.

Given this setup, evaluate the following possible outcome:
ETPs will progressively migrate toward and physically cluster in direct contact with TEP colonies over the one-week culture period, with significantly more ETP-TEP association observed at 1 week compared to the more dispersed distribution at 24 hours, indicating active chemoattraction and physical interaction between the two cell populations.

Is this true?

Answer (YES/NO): YES